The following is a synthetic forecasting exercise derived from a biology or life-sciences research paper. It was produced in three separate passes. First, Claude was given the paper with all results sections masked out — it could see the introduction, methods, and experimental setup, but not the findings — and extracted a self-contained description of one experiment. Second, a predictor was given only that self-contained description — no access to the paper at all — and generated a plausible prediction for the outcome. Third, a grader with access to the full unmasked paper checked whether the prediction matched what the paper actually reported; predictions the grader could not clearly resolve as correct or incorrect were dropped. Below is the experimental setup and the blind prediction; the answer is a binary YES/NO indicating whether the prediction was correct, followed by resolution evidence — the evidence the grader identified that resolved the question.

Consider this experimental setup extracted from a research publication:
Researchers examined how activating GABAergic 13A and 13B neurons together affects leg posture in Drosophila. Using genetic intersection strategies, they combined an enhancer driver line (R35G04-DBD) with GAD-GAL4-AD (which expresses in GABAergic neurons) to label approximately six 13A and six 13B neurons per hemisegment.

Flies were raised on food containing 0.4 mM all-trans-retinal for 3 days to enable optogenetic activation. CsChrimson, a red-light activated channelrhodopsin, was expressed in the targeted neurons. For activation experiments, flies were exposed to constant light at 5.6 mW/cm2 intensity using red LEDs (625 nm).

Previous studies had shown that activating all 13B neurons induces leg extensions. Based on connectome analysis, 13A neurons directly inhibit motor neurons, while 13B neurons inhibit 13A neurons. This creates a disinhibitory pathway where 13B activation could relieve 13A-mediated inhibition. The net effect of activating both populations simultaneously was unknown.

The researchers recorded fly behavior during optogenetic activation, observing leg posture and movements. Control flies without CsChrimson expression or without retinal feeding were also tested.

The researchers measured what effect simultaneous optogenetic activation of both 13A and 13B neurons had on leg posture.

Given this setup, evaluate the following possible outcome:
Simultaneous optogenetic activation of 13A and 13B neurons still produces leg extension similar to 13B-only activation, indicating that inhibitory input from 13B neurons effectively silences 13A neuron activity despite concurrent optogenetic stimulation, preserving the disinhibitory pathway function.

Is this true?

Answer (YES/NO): YES